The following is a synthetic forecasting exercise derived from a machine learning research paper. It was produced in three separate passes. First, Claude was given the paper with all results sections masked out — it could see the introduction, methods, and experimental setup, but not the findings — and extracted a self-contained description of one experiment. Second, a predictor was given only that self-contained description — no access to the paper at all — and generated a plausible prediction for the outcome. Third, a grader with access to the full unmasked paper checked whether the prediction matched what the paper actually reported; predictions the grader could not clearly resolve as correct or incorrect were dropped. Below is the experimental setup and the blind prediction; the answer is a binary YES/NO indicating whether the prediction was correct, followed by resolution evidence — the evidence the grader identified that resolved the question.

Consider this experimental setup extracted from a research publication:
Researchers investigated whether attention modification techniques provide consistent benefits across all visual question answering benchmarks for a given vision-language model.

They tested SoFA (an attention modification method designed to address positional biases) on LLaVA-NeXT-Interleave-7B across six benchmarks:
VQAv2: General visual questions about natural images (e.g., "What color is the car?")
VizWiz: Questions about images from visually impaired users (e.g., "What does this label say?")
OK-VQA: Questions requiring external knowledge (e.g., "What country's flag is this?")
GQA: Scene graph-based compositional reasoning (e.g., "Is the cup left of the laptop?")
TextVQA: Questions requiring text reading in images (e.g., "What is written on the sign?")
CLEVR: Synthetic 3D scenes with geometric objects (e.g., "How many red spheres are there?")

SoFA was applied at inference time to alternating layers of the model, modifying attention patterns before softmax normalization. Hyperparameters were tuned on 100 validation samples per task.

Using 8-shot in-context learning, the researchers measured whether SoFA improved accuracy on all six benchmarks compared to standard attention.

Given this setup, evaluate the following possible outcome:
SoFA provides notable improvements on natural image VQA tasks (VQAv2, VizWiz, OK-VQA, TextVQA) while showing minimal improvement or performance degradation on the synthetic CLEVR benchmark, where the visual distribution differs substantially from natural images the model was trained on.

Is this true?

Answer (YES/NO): NO